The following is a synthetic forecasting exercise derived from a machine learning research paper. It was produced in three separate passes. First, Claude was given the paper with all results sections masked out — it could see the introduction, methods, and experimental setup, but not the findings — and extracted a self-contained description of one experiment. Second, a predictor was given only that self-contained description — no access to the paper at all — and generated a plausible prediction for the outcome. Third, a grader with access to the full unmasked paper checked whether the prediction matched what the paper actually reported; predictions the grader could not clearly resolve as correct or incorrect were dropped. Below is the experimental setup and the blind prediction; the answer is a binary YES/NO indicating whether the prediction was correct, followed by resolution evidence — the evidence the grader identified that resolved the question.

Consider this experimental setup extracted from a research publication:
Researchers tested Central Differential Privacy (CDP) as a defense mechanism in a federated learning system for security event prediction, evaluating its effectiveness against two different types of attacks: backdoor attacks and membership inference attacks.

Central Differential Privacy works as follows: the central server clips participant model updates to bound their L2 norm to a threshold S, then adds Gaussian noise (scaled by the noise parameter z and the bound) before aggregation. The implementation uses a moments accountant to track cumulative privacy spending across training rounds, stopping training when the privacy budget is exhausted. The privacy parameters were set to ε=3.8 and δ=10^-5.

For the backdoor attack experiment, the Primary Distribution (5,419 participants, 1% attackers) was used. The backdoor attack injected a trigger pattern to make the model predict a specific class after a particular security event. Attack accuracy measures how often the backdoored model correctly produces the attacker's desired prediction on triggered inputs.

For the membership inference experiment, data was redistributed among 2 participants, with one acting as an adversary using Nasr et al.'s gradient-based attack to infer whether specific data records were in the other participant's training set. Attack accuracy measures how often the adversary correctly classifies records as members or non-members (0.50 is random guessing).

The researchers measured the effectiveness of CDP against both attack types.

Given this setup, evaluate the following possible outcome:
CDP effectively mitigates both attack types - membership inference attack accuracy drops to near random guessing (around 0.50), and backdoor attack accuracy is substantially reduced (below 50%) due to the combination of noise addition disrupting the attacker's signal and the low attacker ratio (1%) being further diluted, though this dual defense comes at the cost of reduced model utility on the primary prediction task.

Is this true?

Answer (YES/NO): NO